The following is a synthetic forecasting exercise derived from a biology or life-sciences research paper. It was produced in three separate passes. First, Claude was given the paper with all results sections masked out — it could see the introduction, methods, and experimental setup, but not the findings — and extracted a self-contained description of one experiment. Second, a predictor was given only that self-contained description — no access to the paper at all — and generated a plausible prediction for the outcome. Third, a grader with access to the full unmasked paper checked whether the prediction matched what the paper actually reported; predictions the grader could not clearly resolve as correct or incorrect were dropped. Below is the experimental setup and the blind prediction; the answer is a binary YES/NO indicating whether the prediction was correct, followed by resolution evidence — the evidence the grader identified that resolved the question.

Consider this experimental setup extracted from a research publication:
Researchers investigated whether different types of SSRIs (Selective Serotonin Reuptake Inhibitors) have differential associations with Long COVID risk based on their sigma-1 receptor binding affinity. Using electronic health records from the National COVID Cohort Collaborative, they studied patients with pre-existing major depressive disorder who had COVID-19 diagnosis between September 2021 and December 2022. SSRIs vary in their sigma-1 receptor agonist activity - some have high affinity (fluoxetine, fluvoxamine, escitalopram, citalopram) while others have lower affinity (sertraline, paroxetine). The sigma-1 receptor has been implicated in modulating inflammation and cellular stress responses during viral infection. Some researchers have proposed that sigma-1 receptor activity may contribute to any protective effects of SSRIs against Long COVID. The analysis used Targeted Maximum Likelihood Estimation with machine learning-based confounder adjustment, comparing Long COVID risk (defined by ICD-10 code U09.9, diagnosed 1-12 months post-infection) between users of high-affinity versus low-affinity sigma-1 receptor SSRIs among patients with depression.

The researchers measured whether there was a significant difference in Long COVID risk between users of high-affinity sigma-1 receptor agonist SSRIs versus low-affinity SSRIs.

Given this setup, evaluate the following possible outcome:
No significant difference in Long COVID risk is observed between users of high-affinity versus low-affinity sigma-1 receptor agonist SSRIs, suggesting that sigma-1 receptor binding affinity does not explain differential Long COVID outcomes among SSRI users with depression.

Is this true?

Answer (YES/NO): YES